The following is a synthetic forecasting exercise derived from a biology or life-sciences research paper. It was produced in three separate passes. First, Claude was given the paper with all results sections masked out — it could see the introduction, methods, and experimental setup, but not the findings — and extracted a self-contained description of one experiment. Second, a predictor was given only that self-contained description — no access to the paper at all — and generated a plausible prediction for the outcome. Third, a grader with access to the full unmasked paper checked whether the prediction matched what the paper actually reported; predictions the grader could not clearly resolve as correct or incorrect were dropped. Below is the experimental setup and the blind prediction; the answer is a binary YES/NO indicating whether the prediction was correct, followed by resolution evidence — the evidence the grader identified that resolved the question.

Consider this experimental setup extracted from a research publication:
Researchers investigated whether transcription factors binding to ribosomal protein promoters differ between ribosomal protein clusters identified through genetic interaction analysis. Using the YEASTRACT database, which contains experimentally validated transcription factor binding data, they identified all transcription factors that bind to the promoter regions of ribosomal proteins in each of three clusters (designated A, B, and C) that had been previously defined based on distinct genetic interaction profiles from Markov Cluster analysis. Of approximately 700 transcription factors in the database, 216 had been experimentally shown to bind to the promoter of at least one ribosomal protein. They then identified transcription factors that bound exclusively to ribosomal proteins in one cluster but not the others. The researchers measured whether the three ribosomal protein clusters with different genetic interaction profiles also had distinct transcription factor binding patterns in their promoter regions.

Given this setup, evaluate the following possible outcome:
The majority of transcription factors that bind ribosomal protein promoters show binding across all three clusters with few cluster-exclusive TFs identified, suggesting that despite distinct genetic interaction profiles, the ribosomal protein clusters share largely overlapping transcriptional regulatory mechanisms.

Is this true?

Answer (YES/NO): YES